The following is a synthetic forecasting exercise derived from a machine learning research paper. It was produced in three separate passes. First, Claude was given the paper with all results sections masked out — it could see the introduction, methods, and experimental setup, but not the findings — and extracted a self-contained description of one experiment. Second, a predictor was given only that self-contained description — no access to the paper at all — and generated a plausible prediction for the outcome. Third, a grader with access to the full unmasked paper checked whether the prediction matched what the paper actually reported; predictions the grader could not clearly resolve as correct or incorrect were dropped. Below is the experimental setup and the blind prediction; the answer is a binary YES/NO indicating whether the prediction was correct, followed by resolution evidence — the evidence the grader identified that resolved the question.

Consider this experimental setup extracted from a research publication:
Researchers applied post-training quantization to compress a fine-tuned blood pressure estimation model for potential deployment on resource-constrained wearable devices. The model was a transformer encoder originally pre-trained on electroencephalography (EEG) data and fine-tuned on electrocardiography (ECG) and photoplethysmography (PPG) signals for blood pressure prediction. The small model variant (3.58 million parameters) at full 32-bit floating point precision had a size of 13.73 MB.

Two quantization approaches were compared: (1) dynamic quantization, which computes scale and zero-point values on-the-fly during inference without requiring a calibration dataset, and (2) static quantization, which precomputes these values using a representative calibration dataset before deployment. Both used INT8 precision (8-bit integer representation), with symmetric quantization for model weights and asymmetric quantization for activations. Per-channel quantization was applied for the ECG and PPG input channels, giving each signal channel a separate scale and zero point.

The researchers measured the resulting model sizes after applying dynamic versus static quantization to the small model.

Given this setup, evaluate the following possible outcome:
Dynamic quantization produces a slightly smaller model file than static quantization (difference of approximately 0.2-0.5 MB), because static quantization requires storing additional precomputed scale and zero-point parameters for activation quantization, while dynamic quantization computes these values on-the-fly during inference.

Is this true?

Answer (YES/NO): NO